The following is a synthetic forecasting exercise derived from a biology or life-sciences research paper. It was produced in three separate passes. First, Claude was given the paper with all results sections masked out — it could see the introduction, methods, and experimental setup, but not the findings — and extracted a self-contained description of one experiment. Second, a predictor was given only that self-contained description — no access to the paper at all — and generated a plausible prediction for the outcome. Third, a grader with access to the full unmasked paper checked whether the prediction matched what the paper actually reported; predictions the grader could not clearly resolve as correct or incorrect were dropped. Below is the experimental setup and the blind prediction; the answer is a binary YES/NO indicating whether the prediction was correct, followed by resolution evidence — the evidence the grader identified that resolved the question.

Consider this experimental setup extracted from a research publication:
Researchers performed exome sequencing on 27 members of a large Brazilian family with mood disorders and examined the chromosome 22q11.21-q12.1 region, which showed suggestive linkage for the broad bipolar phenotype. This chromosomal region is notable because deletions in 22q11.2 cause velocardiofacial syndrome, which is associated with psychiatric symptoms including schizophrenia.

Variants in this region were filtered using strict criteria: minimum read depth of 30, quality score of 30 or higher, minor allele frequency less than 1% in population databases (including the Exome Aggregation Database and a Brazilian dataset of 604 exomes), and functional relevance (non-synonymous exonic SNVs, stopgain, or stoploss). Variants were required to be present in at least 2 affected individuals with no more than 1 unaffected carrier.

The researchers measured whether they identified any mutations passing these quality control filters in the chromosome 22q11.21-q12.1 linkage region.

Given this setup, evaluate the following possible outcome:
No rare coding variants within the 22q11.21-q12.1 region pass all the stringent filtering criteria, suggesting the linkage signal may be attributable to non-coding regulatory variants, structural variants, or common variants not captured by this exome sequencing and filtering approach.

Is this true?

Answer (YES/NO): YES